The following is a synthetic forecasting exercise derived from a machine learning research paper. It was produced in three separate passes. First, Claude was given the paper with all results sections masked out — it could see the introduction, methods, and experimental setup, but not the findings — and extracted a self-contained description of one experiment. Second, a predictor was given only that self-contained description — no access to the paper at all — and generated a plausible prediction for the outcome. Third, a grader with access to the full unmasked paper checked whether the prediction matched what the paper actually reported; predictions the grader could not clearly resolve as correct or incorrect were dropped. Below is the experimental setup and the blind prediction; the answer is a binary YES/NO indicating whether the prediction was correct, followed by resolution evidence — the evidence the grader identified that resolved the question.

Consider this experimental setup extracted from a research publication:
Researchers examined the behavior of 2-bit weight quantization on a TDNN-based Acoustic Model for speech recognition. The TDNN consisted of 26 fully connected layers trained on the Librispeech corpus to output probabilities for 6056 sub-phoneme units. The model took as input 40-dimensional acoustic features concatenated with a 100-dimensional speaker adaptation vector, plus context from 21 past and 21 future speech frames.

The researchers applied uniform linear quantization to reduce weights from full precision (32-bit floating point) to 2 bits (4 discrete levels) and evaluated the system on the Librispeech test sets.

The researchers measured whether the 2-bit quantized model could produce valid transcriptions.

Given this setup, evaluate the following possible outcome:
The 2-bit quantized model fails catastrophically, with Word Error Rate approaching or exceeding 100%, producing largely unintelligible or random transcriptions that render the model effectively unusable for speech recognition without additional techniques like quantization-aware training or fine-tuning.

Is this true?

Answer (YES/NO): YES